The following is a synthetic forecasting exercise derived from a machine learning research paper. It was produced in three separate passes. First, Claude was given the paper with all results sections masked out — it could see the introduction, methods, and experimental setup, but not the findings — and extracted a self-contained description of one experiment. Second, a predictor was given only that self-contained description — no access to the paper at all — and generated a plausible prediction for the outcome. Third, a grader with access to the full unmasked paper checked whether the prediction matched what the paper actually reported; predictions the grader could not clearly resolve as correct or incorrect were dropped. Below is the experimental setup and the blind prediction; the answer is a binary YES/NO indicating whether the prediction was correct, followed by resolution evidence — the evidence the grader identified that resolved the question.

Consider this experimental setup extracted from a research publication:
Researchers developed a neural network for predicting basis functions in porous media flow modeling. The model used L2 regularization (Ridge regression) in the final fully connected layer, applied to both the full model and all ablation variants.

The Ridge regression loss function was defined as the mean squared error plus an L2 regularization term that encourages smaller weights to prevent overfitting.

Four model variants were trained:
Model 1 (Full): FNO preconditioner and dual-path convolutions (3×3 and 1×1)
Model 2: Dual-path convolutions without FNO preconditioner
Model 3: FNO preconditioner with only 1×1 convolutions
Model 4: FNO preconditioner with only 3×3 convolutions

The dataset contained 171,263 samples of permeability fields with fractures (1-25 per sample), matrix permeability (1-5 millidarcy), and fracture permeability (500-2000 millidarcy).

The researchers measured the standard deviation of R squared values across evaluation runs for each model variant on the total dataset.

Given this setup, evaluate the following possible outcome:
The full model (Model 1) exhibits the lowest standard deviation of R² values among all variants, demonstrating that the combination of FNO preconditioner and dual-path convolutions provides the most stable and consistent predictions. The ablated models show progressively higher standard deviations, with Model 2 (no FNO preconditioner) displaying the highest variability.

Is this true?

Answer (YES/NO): NO